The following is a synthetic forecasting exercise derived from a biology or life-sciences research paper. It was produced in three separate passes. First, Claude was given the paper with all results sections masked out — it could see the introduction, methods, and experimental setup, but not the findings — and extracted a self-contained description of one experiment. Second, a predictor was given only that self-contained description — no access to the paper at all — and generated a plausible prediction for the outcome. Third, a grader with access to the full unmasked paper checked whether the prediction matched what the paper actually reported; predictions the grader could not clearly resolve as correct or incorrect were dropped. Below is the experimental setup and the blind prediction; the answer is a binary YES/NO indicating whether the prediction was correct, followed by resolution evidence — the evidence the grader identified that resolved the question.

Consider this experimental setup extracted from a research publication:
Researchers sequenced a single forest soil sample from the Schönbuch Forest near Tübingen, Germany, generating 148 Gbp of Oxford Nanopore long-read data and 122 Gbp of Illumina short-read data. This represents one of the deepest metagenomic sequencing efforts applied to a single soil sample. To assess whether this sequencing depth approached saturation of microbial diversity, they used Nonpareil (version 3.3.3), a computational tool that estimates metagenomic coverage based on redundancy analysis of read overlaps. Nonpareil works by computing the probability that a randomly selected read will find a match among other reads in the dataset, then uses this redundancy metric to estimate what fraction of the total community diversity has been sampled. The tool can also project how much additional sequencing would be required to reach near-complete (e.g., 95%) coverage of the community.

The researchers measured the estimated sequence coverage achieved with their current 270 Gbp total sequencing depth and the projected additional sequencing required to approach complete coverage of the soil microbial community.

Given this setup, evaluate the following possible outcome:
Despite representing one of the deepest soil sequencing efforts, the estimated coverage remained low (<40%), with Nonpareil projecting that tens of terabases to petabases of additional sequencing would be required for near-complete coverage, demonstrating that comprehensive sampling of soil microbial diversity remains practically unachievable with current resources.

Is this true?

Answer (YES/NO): NO